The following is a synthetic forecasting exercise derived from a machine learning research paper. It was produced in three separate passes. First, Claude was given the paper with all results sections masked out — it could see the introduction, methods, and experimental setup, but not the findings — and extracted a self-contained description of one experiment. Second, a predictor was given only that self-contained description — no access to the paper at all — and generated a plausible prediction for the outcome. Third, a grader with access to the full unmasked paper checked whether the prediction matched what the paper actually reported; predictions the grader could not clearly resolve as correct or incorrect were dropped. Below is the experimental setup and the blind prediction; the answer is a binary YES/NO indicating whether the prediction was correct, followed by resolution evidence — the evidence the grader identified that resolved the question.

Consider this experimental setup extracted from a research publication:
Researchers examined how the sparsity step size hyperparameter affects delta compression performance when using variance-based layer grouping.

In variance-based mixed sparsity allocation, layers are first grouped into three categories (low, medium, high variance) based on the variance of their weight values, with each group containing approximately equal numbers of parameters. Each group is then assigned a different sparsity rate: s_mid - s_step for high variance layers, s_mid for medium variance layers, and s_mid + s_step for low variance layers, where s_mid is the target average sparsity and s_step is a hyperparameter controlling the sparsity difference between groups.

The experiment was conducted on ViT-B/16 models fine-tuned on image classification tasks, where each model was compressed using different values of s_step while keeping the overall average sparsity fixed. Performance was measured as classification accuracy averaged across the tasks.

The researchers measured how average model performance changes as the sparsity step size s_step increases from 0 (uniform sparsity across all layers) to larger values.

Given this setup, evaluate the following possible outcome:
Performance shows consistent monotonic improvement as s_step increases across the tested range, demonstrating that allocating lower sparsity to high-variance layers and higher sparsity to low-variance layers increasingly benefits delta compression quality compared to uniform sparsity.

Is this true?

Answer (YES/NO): NO